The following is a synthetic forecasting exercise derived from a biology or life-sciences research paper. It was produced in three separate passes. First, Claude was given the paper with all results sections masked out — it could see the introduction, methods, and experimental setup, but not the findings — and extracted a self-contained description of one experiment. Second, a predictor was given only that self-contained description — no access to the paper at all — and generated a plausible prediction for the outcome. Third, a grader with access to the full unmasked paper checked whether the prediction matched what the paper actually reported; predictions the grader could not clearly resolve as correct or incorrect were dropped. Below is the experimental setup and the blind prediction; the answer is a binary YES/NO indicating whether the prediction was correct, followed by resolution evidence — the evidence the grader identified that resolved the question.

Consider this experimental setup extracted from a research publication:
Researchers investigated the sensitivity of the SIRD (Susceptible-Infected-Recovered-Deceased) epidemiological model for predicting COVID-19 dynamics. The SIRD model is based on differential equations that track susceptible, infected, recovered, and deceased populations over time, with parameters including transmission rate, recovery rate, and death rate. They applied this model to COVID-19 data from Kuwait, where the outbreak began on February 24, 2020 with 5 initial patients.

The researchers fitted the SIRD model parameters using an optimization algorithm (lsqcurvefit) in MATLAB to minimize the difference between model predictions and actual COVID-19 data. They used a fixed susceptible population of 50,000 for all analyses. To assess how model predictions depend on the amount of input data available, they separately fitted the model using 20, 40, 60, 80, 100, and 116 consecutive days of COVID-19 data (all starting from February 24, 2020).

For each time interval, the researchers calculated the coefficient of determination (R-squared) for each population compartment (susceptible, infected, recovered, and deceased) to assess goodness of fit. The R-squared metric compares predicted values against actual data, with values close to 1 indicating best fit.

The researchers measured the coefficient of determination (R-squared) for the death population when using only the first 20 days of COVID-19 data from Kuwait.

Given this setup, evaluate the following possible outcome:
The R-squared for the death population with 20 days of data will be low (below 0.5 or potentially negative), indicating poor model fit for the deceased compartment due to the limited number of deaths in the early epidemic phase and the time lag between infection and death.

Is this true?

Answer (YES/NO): NO